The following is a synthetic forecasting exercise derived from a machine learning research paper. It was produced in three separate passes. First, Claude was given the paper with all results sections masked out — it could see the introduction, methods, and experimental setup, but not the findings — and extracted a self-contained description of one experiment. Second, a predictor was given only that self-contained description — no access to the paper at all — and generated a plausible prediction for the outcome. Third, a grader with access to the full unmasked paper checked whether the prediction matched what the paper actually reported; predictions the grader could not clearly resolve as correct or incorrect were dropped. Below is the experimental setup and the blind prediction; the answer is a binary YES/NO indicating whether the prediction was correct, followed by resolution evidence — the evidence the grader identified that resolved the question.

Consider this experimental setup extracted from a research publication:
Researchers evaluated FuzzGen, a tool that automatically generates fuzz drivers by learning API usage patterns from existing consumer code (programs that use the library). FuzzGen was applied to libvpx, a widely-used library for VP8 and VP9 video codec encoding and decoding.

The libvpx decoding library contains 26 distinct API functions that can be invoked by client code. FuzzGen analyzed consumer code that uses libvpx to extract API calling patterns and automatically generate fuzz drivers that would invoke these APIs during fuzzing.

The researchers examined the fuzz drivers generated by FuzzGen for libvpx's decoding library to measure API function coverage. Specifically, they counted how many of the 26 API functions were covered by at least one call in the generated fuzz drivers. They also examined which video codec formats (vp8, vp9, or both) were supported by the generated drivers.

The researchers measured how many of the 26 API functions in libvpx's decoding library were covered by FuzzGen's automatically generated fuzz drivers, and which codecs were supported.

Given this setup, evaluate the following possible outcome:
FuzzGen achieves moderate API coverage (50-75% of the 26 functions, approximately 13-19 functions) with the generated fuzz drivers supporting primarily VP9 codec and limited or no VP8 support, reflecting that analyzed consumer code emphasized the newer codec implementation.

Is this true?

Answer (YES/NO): NO